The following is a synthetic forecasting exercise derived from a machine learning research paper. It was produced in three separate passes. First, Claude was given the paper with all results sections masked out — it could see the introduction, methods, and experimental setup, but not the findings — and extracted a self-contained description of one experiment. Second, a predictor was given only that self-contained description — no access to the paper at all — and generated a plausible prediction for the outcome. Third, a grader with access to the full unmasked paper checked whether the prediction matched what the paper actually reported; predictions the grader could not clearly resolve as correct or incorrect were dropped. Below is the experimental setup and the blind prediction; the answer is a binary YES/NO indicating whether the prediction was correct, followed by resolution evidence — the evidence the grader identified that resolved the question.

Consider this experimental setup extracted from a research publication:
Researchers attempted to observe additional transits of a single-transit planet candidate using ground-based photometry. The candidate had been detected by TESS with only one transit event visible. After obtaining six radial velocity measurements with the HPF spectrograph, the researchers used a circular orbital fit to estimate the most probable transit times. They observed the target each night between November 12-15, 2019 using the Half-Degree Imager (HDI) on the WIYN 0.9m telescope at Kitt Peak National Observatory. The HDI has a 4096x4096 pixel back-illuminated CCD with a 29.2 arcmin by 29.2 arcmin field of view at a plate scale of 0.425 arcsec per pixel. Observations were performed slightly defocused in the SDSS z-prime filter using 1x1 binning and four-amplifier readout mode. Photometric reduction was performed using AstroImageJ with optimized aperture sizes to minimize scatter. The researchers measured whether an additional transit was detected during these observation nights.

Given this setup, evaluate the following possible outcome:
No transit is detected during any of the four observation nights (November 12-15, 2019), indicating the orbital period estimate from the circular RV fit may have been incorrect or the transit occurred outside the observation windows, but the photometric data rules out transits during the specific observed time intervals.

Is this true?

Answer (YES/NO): YES